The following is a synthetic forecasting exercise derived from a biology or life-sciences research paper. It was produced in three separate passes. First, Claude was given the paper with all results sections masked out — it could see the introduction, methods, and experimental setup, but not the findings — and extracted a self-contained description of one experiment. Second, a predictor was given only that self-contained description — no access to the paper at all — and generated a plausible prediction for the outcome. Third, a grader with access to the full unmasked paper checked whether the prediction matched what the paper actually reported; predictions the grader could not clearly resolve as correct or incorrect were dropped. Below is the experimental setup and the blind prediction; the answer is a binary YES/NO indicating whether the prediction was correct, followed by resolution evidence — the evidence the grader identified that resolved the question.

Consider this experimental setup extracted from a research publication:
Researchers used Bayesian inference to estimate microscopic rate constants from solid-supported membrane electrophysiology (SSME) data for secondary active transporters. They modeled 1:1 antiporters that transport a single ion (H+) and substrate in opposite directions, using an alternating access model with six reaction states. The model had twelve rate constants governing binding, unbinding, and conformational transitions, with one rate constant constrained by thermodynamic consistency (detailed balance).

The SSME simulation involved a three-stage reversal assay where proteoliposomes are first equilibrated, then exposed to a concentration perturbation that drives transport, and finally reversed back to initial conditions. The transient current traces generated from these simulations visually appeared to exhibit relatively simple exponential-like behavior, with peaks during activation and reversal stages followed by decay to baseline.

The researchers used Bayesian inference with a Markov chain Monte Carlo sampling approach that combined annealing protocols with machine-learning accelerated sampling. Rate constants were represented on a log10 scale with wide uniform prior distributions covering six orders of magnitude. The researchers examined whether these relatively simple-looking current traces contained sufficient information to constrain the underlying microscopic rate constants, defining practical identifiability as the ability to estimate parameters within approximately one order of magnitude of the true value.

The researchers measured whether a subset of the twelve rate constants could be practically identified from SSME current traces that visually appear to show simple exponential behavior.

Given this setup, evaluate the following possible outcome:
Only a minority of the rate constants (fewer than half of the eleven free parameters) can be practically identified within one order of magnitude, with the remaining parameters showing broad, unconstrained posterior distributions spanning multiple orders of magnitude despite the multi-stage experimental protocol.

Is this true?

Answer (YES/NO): NO